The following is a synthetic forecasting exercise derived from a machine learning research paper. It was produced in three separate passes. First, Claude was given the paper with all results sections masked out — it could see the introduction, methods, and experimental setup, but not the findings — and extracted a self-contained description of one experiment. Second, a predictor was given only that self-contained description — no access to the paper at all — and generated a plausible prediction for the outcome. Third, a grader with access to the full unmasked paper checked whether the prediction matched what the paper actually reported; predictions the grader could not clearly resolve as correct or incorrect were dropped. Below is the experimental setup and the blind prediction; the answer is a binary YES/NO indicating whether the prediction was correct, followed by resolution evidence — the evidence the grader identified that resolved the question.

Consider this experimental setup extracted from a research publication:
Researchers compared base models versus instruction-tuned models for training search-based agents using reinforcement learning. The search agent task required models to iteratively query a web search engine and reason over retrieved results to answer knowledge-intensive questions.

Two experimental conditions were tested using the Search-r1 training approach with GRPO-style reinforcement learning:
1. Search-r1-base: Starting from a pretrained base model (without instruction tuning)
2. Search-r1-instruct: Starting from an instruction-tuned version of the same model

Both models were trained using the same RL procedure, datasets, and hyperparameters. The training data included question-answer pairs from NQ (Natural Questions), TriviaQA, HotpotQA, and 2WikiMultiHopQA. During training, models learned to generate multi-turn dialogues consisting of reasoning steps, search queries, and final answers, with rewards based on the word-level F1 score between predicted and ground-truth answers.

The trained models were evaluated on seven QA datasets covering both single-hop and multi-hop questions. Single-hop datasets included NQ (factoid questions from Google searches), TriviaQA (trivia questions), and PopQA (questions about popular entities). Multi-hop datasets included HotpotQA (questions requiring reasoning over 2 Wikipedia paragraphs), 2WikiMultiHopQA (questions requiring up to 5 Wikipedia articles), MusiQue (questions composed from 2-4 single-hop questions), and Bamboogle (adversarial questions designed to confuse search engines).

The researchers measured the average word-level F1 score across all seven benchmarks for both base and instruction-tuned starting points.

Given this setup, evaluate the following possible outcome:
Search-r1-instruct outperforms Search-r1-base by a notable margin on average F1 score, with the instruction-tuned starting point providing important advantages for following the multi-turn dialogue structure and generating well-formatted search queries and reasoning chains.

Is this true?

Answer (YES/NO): NO